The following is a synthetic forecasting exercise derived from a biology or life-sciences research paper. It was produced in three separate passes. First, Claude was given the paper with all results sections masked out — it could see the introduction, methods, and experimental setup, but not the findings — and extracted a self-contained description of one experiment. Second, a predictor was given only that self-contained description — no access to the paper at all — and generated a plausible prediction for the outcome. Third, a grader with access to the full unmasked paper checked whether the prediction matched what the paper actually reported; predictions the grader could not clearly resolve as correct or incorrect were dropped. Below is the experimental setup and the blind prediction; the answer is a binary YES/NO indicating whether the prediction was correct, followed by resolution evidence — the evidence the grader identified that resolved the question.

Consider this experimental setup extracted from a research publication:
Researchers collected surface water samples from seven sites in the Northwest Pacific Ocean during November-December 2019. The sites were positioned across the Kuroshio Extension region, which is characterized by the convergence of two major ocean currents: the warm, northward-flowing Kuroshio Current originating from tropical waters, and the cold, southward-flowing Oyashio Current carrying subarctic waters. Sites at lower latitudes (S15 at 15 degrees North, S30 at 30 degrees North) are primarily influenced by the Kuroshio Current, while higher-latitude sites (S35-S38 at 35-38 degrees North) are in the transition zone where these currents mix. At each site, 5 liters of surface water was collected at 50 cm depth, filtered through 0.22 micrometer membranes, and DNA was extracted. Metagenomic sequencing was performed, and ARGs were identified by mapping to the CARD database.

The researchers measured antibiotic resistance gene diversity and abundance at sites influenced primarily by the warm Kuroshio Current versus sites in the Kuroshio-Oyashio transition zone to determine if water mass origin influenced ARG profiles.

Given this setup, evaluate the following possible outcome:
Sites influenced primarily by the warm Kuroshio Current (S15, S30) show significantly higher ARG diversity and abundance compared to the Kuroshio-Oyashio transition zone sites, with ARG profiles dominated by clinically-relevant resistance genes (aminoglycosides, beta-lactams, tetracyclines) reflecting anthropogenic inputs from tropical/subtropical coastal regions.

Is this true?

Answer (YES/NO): NO